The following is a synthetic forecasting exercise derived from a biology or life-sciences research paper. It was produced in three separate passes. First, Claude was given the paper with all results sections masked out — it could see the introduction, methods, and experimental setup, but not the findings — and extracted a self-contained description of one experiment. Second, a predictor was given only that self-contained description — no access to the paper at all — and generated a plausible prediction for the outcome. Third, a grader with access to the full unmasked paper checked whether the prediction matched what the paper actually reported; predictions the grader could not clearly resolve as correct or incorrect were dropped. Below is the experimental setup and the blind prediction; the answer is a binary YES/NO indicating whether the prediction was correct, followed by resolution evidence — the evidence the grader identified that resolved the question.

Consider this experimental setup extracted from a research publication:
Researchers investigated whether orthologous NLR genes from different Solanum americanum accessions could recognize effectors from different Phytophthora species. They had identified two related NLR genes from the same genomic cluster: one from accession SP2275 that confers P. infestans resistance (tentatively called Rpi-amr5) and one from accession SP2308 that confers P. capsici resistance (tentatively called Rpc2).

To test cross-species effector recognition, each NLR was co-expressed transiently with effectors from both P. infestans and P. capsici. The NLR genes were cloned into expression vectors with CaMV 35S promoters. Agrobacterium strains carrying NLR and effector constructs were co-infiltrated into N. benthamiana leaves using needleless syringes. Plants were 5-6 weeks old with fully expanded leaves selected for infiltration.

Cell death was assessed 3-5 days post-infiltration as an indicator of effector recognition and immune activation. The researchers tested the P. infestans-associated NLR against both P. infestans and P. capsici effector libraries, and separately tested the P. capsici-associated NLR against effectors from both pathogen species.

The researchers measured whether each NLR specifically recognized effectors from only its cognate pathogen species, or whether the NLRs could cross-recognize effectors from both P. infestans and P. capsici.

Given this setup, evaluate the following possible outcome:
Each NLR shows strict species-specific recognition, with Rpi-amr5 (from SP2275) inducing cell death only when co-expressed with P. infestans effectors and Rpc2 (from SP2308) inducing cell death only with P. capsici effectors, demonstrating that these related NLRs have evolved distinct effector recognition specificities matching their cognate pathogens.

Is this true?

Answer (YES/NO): NO